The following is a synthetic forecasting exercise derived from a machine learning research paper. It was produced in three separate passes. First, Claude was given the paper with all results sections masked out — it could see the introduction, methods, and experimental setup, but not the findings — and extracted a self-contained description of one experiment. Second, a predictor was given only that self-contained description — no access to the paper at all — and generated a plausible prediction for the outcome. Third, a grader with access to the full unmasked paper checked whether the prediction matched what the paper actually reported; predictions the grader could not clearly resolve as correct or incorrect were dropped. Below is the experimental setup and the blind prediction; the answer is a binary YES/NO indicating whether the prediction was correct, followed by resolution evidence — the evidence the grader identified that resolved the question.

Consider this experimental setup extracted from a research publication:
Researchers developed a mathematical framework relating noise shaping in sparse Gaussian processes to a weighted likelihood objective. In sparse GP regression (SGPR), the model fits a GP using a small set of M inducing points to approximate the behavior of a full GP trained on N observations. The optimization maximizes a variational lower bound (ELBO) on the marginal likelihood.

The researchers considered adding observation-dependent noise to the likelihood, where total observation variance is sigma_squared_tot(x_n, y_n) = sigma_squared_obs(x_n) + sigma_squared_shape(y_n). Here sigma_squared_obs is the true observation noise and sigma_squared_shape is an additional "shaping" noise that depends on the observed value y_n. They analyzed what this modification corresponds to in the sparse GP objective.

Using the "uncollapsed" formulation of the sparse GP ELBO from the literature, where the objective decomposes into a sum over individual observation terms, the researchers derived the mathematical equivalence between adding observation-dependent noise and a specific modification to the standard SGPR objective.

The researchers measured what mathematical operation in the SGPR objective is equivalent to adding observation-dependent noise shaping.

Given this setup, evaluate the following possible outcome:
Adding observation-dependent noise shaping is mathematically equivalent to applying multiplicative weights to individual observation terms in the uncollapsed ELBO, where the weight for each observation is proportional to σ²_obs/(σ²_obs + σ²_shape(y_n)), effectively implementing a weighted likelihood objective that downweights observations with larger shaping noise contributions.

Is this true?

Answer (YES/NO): YES